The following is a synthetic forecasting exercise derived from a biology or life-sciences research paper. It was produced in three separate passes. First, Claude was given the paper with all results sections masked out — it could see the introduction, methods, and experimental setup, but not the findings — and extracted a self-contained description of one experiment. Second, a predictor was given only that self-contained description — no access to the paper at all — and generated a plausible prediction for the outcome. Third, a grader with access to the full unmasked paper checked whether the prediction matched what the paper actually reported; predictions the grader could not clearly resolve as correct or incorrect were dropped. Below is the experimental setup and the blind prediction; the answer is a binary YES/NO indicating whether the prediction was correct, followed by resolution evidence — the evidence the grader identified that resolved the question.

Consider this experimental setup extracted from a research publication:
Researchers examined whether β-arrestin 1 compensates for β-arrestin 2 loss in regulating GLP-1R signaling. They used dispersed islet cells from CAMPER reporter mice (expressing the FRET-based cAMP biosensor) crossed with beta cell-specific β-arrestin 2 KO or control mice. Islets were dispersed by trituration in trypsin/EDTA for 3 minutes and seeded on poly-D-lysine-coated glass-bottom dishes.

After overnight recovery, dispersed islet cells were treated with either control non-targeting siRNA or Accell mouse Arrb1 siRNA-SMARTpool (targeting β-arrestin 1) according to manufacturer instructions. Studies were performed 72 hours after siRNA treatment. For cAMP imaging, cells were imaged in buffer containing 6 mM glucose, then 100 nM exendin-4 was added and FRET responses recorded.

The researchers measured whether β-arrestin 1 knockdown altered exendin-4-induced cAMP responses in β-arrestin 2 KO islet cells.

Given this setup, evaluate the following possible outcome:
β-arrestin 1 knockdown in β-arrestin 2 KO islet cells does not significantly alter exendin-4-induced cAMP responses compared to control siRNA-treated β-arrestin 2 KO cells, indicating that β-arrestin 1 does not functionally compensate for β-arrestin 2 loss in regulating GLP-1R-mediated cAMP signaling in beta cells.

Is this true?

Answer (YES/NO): NO